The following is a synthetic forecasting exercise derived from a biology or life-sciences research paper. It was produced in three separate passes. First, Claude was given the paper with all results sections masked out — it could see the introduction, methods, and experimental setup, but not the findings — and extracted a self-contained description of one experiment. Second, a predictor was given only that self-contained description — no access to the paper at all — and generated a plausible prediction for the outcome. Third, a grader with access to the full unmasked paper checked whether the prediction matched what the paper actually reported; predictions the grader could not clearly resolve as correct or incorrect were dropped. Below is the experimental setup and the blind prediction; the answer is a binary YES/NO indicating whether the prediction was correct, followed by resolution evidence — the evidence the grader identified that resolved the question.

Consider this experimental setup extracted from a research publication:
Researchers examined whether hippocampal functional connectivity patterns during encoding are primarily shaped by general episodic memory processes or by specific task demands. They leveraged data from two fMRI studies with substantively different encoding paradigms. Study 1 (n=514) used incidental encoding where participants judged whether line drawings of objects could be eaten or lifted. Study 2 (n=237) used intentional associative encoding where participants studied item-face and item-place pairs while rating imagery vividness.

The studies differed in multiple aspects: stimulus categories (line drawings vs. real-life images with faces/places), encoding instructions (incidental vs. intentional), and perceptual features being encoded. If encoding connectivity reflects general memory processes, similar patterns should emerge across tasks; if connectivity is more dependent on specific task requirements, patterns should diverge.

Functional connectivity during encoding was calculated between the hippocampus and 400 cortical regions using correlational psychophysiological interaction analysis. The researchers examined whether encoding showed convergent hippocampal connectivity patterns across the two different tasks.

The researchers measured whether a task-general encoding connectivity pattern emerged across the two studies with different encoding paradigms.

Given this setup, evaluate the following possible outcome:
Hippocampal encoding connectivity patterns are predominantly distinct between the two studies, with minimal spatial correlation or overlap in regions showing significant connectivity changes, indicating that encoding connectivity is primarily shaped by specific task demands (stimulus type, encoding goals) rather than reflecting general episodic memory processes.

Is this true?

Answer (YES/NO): YES